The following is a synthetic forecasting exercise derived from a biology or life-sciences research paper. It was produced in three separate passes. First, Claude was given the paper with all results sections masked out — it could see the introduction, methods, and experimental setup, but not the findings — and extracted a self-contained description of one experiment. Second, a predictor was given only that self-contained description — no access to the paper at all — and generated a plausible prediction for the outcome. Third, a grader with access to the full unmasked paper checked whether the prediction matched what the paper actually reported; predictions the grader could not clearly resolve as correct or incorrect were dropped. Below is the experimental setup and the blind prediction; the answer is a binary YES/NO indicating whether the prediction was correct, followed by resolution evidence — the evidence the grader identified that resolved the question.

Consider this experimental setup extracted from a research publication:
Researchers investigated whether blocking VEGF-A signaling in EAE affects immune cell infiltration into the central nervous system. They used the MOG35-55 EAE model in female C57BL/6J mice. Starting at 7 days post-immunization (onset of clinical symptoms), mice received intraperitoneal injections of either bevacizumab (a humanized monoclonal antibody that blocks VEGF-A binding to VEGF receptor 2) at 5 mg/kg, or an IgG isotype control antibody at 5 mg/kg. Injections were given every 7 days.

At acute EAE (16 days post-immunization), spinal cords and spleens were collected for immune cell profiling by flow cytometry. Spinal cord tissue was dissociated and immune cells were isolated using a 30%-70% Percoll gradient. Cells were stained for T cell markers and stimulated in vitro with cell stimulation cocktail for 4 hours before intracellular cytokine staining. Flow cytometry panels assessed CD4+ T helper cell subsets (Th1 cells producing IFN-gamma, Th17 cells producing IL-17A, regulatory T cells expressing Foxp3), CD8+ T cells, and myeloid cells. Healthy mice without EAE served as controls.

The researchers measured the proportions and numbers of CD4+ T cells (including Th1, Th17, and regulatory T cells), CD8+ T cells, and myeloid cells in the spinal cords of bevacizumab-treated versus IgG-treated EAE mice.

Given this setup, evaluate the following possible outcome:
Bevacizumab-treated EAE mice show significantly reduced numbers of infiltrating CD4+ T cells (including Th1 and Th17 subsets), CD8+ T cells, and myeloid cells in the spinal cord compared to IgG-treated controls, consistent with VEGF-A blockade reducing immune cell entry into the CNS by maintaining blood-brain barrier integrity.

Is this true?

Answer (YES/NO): NO